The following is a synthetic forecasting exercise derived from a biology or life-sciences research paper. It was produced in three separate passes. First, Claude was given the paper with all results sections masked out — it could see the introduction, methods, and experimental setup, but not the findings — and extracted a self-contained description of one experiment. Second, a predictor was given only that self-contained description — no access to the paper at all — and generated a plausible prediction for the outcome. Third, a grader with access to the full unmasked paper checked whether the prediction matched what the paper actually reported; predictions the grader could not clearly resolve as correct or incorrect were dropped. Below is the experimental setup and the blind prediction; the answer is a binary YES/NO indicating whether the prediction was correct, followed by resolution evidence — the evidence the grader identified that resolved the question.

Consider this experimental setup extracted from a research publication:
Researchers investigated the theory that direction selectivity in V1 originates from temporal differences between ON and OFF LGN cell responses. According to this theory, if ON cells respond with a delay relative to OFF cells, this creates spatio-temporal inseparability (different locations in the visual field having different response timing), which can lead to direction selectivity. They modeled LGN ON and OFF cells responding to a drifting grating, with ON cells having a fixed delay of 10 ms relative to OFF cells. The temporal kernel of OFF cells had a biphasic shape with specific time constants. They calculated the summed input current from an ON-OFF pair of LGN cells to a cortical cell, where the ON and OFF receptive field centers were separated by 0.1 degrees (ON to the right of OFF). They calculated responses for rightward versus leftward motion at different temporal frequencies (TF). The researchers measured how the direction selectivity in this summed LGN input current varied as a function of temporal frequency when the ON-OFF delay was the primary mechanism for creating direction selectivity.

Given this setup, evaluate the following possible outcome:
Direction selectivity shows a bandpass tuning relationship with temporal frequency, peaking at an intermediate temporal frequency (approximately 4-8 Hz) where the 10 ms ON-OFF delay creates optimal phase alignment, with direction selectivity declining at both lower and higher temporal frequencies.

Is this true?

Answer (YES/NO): NO